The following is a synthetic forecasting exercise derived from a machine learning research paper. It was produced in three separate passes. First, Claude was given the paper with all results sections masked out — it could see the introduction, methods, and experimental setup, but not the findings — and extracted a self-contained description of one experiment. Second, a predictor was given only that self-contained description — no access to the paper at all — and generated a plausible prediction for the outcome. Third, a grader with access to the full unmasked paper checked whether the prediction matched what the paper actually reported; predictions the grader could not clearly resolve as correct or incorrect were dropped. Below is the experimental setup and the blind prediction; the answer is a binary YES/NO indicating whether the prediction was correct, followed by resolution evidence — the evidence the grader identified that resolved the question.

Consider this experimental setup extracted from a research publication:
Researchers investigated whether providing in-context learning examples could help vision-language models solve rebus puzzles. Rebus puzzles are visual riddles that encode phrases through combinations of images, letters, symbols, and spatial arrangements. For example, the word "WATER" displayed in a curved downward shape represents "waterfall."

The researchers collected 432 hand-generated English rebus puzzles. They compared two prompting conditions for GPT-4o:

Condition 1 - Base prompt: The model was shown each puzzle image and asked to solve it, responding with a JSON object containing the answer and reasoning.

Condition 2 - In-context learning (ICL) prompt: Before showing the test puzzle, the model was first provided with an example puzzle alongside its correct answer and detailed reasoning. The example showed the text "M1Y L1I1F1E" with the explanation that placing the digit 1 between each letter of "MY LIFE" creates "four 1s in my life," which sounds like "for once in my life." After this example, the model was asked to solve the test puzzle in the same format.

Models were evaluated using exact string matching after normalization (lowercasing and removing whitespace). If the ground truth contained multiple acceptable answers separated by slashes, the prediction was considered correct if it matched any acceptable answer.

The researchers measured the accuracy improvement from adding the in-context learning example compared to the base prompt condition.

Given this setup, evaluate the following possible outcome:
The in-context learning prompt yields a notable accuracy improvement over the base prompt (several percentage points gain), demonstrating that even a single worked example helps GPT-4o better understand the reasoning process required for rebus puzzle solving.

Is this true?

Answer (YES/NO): NO